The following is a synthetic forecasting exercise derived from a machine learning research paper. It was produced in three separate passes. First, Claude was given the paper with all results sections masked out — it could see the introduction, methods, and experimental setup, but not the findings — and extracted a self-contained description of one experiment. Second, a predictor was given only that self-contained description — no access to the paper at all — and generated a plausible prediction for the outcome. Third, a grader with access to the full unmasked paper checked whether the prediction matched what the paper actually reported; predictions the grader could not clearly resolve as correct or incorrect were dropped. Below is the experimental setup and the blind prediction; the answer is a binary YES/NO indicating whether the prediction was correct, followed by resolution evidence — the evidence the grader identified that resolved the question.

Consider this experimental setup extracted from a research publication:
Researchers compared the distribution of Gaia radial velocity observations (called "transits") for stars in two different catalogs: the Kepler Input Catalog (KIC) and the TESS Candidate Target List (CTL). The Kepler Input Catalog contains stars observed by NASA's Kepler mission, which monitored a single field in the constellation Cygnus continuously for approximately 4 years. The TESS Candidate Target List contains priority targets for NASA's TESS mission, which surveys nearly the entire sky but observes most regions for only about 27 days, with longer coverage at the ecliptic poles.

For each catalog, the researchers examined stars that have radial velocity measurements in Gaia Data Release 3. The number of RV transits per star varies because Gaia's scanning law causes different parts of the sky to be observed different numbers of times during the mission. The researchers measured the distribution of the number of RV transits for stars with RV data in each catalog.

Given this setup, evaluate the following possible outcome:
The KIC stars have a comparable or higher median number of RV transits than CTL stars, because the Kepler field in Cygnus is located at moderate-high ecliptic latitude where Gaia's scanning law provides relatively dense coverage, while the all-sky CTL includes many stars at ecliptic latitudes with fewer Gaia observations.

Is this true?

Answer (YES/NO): YES